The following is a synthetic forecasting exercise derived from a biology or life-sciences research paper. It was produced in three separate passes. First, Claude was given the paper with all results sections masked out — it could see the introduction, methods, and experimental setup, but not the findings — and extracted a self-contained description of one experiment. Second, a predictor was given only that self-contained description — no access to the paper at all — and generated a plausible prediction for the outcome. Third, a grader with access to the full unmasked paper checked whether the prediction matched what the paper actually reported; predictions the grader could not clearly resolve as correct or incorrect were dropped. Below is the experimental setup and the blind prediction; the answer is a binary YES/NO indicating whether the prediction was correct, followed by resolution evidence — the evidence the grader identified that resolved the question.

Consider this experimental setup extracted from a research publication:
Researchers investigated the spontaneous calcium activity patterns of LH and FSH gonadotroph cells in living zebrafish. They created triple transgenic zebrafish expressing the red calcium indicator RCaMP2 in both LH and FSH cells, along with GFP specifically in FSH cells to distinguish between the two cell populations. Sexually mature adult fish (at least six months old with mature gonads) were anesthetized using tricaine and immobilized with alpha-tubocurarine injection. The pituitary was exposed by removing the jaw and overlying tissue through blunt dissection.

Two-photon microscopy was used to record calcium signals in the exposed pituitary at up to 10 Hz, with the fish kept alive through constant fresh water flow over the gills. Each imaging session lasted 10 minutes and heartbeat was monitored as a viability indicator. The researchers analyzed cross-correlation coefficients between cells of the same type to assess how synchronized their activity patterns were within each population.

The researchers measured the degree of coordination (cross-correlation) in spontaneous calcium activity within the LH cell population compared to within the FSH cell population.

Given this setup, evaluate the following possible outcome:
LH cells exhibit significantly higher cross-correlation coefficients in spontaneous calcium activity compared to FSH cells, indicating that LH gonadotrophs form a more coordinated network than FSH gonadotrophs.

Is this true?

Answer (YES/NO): YES